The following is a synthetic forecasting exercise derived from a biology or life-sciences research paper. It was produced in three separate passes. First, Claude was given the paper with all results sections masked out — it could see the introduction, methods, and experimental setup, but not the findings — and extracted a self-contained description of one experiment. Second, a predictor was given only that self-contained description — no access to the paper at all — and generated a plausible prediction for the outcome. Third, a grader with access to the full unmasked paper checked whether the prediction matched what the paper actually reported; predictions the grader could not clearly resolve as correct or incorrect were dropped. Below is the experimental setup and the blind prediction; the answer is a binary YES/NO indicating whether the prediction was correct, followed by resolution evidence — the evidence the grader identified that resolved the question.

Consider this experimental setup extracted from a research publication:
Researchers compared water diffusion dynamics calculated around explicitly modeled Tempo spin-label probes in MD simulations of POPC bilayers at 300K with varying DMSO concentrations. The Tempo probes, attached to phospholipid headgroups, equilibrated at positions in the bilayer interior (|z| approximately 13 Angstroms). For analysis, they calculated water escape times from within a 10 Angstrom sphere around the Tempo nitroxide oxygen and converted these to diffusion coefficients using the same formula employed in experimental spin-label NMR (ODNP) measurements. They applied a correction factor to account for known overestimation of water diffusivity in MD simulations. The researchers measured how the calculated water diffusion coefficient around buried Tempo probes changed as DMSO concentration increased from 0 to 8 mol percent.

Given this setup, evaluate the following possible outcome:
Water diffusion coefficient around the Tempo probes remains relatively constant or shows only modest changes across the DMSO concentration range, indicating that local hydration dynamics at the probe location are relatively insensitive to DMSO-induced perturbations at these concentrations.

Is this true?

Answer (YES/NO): NO